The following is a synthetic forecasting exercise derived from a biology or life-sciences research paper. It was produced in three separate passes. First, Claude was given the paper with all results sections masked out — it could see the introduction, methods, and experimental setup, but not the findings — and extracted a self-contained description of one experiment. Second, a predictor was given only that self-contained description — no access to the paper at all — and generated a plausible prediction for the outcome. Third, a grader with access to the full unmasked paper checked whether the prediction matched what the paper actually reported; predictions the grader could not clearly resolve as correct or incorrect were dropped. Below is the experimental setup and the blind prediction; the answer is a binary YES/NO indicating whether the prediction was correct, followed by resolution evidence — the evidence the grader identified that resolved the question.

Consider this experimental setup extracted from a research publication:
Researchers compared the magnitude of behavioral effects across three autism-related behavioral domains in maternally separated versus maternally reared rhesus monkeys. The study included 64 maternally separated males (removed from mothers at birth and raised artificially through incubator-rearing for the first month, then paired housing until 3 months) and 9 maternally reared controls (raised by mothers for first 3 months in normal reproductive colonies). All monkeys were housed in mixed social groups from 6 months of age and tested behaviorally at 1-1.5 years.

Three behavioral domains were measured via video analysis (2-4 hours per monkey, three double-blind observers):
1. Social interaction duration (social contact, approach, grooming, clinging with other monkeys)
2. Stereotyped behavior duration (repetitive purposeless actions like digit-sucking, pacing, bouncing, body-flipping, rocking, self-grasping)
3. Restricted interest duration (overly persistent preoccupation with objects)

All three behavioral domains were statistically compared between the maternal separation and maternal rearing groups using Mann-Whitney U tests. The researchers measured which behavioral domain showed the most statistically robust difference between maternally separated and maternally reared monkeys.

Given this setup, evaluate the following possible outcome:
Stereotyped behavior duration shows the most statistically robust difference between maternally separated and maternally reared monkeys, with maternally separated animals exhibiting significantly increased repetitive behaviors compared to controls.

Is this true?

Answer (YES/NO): YES